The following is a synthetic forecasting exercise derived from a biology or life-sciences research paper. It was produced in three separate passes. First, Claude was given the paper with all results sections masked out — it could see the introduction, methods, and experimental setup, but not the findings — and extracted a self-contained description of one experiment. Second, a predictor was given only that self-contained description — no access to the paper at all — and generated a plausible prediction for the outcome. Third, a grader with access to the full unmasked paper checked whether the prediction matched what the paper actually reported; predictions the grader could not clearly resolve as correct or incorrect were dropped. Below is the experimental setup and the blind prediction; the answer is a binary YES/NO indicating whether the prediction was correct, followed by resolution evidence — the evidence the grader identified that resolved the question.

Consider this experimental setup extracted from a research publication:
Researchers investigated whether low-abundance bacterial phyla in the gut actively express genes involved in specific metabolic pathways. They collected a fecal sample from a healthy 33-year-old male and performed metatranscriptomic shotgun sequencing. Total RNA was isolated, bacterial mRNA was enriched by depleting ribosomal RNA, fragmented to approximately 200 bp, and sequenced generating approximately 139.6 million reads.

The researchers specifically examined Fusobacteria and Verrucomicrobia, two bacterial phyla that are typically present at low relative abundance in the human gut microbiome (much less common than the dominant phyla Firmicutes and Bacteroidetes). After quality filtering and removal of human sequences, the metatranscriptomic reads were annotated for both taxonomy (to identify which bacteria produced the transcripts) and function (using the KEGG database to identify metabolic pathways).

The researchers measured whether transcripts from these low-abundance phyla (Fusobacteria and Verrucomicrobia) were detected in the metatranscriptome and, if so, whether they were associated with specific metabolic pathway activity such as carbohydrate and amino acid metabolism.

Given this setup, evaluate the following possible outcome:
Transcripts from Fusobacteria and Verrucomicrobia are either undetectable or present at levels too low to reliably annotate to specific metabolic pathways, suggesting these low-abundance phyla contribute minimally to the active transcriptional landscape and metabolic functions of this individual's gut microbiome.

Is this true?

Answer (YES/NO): NO